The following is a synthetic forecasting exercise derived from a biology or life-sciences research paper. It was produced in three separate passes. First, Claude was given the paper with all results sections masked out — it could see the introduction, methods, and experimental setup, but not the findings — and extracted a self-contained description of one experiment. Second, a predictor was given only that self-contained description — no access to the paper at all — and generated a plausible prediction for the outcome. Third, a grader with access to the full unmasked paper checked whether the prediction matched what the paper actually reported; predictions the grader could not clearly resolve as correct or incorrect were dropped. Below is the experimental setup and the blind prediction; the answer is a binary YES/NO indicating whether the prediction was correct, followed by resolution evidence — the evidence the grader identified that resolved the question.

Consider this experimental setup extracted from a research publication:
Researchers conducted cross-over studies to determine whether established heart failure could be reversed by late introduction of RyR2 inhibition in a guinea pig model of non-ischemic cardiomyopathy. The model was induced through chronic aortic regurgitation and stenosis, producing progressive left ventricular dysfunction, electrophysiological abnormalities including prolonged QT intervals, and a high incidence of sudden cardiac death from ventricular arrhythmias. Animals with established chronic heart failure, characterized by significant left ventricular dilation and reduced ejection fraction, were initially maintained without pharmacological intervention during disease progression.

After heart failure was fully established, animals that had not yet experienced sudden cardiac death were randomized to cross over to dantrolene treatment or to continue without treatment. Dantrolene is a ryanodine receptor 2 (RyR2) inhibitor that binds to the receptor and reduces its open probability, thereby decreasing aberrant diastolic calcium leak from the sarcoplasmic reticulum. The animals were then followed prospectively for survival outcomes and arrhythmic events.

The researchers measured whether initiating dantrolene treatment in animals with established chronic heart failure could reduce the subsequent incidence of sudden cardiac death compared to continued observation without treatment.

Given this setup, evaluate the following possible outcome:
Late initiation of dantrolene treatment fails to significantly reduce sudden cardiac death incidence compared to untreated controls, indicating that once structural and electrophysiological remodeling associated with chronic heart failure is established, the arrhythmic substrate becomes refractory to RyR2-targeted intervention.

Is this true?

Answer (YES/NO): NO